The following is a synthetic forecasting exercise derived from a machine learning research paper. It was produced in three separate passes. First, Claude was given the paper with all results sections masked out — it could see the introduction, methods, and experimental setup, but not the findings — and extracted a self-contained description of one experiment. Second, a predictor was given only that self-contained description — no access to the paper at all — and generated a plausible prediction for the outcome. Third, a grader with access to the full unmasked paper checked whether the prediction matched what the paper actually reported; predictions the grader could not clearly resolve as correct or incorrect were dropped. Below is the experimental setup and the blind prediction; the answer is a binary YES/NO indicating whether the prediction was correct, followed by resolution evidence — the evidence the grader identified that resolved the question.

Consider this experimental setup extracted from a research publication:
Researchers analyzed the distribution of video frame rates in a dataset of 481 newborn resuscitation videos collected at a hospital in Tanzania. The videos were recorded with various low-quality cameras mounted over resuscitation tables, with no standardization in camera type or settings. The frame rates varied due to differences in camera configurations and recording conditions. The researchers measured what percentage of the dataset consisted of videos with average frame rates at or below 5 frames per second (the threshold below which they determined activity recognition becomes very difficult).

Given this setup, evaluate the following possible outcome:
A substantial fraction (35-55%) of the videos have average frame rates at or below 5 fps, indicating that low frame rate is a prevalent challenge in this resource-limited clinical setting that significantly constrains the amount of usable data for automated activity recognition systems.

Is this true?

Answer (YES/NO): NO